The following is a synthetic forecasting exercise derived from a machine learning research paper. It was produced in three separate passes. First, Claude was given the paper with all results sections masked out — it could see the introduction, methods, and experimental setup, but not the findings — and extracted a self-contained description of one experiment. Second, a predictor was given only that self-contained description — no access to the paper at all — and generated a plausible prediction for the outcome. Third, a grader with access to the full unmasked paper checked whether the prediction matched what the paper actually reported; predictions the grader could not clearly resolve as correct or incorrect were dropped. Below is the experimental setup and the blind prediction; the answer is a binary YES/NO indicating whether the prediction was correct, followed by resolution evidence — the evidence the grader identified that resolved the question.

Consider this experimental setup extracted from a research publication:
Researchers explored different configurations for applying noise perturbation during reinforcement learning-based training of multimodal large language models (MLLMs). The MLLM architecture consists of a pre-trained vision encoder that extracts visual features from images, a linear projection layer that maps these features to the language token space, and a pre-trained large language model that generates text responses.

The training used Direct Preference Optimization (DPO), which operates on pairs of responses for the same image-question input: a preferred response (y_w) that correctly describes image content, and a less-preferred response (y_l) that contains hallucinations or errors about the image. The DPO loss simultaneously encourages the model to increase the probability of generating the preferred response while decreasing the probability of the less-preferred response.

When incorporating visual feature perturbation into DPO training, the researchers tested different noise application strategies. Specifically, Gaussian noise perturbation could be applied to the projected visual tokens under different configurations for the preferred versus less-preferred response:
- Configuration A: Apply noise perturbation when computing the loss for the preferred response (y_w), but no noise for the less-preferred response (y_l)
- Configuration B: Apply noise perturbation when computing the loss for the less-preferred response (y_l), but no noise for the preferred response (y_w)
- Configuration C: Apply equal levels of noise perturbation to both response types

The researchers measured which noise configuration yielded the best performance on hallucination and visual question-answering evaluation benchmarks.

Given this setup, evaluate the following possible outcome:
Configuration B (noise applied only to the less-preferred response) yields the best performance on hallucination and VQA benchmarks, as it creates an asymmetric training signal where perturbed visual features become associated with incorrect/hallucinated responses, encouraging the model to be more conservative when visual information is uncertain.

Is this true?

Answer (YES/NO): NO